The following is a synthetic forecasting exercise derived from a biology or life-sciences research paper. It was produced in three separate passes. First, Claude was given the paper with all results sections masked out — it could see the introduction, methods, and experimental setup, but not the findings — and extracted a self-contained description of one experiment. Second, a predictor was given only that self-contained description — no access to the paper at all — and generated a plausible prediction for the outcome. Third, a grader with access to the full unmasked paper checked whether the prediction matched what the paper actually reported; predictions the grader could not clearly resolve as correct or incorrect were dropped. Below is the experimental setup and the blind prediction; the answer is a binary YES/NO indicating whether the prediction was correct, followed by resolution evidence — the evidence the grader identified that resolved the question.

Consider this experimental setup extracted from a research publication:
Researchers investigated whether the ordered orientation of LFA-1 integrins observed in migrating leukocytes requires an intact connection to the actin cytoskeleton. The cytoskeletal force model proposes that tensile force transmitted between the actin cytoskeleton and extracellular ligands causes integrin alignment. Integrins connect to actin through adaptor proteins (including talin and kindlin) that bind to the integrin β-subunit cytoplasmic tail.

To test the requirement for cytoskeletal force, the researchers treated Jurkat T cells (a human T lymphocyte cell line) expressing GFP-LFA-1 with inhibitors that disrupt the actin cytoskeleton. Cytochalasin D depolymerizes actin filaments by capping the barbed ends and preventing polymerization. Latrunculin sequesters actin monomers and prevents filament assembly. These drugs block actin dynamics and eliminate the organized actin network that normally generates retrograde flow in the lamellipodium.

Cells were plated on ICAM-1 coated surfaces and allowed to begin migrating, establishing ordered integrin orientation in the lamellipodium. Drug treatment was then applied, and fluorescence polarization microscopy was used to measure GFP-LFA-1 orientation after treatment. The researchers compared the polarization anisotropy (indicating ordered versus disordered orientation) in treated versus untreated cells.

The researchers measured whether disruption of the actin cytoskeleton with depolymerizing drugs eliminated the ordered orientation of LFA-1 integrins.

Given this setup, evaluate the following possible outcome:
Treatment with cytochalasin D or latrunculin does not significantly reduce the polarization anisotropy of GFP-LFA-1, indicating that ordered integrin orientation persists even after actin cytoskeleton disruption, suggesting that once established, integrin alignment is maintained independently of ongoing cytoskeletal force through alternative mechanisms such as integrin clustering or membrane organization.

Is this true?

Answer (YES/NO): NO